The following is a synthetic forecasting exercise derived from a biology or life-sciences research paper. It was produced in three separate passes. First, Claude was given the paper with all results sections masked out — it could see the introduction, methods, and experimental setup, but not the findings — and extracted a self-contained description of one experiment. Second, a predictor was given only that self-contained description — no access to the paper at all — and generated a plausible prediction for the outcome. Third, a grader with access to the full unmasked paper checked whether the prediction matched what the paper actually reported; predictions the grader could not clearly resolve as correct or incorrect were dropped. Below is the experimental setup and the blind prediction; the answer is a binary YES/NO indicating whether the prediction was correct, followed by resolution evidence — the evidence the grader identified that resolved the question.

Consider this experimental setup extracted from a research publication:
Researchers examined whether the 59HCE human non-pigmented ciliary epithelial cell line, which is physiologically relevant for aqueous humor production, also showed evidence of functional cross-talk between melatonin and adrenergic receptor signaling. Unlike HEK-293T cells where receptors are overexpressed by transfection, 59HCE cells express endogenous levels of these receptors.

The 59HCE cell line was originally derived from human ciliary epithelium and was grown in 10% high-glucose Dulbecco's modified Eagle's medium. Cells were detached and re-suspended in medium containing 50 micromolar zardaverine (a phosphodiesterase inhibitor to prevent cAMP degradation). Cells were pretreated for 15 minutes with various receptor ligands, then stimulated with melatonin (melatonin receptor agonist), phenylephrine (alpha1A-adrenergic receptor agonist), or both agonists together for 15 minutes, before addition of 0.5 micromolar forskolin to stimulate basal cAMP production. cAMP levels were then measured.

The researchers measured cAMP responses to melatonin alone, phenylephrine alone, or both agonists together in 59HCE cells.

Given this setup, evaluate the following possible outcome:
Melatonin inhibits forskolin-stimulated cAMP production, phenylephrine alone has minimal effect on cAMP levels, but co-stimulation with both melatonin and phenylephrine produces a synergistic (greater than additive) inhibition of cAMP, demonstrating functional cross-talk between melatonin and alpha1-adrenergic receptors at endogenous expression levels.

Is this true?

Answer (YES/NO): NO